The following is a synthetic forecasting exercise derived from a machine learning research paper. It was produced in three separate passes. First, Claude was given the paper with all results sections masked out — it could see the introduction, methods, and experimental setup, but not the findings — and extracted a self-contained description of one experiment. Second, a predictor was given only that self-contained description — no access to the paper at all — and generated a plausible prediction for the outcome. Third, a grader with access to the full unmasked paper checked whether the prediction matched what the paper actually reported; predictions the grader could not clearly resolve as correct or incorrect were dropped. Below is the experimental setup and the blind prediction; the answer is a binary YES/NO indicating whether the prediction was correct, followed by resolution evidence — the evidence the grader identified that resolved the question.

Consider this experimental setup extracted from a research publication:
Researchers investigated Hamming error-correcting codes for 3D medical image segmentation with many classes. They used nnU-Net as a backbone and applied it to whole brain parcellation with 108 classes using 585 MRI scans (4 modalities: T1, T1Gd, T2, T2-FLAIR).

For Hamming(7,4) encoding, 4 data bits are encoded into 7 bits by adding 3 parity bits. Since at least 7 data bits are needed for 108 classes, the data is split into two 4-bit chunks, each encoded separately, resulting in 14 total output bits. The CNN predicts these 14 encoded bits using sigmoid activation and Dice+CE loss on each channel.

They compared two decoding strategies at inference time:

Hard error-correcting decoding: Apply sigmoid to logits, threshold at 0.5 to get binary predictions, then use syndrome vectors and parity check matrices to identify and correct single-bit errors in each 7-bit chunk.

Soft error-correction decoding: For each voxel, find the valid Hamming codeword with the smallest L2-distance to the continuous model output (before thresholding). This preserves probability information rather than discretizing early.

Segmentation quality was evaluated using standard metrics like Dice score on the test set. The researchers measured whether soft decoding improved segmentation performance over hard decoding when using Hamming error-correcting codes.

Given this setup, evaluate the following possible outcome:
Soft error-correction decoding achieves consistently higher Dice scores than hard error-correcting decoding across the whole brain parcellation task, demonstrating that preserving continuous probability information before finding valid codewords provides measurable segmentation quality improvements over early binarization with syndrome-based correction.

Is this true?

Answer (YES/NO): NO